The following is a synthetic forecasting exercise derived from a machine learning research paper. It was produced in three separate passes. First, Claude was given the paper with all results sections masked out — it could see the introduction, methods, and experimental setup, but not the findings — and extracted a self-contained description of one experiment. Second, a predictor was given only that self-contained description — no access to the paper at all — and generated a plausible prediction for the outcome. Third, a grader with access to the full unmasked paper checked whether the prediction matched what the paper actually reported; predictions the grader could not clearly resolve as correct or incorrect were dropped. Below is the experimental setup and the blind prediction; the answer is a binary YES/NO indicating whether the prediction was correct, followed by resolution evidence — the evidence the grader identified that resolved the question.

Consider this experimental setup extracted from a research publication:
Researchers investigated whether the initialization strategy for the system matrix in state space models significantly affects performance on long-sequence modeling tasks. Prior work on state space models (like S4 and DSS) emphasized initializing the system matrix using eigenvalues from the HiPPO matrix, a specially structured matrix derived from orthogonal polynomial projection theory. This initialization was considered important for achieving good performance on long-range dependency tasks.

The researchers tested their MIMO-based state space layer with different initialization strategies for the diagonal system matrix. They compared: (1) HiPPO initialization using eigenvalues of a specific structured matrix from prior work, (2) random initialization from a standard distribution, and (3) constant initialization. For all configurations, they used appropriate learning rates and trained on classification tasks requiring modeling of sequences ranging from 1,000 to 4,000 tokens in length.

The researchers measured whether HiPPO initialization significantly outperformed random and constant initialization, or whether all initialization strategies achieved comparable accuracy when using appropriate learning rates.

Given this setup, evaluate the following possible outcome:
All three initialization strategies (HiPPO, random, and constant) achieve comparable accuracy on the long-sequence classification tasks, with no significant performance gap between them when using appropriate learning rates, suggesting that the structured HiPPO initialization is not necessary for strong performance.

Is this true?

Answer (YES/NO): YES